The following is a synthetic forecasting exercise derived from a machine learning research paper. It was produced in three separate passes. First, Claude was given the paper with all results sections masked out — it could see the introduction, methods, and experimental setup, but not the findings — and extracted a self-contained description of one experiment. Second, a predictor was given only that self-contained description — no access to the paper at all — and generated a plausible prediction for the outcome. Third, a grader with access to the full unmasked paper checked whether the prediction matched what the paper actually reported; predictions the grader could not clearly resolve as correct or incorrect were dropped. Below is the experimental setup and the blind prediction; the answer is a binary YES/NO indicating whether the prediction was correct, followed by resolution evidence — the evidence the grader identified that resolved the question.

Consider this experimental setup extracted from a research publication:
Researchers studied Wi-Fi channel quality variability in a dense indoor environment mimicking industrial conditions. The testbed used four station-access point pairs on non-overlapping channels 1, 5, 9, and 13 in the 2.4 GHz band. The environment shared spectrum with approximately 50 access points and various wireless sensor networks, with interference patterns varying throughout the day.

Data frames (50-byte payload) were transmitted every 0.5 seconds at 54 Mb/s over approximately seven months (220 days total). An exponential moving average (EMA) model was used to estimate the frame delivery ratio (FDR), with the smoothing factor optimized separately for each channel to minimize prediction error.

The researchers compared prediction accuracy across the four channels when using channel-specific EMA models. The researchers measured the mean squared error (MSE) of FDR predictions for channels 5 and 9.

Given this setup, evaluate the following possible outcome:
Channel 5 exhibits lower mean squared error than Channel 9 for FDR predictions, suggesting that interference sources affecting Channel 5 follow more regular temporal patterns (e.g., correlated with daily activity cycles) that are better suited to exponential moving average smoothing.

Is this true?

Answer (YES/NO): YES